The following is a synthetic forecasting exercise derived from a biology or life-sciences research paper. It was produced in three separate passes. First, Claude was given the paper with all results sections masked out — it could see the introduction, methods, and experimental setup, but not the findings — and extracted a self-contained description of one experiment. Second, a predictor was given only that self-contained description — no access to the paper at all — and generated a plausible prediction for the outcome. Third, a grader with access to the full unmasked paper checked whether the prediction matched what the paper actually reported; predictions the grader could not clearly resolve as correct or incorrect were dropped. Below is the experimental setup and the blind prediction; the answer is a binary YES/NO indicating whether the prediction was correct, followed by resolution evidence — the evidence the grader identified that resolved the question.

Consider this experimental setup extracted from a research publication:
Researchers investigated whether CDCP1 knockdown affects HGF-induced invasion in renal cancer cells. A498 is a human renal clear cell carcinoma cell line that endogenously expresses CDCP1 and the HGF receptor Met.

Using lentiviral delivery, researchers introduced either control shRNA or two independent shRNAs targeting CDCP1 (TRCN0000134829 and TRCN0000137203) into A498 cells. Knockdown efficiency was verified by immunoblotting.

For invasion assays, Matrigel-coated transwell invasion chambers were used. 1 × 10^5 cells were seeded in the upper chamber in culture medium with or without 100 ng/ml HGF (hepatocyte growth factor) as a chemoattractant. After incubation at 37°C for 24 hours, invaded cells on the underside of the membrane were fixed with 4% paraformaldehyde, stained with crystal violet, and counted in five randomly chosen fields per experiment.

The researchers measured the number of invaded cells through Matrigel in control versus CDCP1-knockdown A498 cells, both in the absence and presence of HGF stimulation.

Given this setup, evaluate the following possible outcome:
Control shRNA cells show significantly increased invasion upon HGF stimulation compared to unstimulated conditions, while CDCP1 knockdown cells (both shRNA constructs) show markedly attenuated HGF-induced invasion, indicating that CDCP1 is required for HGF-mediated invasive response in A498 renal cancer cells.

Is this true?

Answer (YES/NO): YES